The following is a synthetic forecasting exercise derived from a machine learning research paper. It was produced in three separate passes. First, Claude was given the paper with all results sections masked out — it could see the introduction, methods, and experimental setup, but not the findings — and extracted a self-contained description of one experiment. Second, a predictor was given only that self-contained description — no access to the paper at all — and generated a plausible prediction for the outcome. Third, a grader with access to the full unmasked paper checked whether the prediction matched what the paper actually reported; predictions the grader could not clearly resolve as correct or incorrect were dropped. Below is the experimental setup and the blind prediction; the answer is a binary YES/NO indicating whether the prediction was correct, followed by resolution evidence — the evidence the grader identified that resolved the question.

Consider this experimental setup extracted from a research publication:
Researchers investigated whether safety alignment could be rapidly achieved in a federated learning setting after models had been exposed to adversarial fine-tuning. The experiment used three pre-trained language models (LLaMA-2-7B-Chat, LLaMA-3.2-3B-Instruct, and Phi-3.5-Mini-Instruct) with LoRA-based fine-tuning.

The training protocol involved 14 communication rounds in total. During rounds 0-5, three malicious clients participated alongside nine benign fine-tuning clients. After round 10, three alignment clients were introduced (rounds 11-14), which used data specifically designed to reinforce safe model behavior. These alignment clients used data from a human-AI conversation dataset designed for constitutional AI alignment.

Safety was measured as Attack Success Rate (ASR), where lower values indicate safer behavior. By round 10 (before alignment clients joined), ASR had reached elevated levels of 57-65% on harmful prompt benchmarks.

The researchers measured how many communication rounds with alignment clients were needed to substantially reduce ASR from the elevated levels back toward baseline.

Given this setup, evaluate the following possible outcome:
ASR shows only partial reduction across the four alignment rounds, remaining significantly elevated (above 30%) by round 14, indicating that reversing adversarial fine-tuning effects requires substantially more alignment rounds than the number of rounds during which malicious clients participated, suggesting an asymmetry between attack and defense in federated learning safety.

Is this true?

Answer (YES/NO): NO